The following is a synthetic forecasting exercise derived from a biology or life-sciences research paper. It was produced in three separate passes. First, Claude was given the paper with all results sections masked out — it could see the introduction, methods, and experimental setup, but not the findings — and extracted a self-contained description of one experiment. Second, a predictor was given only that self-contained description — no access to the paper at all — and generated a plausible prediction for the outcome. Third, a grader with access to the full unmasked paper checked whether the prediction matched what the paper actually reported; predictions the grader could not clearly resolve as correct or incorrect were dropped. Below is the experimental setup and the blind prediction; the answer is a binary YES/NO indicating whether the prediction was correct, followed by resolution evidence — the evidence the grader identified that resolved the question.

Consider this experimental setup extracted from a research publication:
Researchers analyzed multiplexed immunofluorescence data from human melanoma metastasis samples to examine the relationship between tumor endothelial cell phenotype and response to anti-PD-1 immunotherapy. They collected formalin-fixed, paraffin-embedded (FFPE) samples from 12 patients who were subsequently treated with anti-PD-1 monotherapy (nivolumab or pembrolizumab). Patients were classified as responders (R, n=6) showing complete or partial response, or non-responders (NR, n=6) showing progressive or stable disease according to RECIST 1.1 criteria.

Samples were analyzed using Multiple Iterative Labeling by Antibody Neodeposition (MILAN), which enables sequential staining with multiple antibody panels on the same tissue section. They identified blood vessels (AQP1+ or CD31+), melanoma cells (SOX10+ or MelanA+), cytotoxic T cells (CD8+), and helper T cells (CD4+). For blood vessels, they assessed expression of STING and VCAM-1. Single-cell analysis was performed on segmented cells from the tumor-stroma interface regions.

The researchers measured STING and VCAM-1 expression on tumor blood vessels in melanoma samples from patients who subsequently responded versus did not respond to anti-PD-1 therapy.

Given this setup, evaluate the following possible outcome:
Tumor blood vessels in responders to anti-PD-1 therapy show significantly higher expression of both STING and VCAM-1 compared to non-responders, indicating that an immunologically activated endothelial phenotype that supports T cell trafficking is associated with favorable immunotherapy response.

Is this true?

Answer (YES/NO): YES